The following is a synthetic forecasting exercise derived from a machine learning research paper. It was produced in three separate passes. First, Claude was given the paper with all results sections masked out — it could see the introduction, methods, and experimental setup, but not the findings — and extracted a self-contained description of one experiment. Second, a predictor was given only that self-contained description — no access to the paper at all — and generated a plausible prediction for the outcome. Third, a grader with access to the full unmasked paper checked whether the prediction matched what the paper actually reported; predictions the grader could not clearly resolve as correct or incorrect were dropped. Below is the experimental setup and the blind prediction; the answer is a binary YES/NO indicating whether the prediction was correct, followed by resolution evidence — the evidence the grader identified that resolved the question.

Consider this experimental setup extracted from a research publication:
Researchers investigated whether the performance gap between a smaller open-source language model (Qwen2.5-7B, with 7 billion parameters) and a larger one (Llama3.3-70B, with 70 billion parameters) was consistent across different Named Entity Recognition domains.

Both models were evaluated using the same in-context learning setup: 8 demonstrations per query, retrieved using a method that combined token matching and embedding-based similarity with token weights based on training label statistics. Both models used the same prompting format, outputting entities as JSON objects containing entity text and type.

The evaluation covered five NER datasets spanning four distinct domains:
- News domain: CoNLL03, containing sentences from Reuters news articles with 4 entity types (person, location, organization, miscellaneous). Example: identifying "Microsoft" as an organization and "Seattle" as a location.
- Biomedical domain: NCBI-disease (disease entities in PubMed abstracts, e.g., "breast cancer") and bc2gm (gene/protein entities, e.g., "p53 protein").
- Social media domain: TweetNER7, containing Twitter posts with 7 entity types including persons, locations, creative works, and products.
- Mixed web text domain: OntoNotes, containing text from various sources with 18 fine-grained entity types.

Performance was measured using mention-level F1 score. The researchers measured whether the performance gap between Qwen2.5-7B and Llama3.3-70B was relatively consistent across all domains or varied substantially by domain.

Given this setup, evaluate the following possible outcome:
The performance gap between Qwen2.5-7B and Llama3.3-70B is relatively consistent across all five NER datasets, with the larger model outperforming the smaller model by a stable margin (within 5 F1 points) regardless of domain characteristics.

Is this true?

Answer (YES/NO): NO